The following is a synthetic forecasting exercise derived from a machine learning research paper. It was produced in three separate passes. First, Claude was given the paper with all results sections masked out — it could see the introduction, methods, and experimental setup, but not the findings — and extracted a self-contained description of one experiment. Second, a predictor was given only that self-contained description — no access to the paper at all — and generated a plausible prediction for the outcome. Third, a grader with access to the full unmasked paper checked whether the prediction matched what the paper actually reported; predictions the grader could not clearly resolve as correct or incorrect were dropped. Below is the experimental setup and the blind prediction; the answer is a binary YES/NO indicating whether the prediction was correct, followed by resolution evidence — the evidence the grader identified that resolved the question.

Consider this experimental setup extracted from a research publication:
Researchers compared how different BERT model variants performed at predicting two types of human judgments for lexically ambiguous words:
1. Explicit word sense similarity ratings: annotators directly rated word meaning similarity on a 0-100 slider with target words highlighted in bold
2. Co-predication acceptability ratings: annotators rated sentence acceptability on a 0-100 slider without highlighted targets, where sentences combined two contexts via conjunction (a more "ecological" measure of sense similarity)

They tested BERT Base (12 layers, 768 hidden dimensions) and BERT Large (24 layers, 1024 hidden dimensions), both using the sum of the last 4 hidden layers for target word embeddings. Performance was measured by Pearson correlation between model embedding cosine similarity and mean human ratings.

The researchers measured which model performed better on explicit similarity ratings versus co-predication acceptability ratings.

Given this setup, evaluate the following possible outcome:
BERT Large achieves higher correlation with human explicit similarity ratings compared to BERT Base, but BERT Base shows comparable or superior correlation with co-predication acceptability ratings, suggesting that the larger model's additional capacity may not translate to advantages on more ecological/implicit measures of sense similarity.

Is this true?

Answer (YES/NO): YES